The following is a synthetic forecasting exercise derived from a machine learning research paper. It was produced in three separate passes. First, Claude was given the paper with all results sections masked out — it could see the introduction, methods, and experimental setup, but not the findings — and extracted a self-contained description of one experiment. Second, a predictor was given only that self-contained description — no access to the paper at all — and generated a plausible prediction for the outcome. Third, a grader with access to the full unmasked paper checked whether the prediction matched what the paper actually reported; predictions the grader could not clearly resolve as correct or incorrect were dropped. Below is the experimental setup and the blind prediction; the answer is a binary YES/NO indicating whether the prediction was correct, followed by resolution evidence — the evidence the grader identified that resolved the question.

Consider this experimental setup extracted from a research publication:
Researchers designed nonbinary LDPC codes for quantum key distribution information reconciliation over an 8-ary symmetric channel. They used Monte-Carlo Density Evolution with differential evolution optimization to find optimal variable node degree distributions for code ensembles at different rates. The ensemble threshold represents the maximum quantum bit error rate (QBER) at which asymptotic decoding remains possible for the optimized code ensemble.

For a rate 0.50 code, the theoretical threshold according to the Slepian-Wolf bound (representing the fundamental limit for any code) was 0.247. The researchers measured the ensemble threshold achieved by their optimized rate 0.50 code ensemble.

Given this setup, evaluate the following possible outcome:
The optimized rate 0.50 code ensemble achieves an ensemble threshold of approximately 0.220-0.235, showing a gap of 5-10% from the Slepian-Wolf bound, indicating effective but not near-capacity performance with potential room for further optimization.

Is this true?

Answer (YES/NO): NO